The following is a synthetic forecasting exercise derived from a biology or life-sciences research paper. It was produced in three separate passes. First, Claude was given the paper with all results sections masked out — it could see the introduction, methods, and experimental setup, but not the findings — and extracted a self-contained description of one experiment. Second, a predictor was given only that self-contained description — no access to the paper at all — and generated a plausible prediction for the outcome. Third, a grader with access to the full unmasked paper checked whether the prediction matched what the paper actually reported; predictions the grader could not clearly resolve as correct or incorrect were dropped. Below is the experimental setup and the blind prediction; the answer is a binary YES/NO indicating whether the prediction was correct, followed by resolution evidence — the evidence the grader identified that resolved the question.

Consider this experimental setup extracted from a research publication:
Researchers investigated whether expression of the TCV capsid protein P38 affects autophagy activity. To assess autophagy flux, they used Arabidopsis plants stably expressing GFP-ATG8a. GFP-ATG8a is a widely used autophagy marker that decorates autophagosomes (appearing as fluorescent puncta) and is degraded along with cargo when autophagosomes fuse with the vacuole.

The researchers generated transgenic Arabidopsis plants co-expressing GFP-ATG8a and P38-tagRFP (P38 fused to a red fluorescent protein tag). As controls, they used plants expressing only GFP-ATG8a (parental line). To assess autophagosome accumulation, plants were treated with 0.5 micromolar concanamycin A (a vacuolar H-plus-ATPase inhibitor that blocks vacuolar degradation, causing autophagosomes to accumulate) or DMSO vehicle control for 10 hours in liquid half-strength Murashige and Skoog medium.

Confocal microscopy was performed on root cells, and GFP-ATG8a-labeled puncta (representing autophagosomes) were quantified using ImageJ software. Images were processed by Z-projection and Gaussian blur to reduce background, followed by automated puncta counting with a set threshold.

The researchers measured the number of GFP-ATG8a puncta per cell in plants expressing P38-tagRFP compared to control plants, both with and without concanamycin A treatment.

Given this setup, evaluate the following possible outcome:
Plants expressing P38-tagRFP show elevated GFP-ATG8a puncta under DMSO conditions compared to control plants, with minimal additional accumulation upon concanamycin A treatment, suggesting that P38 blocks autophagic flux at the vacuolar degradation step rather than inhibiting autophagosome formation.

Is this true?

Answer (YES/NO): NO